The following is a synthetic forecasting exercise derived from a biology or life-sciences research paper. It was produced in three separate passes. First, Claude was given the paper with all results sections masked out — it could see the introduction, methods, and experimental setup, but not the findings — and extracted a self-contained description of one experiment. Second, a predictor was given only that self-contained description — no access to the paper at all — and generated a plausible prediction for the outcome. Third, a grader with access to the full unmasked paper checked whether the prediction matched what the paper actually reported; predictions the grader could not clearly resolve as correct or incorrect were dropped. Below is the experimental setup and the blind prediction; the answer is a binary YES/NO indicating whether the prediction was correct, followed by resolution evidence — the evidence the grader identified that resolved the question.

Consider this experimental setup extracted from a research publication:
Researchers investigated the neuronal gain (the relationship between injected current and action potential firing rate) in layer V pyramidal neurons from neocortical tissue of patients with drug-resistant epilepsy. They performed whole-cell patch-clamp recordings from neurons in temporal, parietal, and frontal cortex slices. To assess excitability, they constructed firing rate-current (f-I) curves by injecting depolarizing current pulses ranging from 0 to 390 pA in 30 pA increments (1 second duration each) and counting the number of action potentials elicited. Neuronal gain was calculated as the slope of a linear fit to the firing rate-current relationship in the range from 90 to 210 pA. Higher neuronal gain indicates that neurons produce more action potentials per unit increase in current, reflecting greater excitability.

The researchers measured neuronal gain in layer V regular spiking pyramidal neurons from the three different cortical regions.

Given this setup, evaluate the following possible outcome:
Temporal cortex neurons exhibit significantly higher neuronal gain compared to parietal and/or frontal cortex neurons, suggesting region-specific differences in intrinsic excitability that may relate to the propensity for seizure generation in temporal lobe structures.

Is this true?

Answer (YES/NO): NO